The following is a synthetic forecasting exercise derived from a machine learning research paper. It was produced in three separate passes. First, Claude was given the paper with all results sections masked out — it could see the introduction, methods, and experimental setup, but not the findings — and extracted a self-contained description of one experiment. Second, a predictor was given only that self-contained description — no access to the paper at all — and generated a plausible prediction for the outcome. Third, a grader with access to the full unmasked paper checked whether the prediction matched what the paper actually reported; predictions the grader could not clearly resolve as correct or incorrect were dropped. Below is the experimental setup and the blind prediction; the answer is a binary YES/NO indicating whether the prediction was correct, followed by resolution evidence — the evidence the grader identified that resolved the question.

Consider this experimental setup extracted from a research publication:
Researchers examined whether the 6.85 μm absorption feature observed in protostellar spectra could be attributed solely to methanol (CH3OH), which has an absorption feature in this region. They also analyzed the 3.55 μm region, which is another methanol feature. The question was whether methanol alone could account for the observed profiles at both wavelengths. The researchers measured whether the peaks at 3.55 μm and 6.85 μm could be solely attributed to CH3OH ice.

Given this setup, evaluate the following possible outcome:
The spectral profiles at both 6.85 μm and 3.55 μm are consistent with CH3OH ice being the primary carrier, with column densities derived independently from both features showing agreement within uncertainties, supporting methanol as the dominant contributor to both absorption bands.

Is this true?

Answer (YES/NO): NO